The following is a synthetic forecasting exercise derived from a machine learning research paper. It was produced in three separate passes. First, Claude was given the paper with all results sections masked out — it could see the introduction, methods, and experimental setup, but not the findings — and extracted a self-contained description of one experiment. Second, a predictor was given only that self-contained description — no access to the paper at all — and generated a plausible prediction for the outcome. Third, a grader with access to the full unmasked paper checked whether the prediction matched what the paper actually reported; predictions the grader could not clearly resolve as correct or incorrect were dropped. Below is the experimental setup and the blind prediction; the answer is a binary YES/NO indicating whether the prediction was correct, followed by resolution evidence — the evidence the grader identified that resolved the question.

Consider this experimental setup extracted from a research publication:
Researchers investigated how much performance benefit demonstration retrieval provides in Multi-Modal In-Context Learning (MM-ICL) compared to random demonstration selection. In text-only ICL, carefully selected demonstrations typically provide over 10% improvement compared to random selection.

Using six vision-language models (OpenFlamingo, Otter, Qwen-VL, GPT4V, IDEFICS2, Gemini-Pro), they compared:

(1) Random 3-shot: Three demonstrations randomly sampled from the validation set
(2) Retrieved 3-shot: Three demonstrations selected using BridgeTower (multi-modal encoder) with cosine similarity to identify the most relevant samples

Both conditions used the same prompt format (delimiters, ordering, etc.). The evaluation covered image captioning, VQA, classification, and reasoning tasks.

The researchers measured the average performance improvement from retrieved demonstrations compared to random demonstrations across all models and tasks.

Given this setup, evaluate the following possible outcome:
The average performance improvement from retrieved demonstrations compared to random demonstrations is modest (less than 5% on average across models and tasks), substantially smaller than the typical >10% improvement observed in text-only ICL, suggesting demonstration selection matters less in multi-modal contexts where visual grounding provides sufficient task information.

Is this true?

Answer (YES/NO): YES